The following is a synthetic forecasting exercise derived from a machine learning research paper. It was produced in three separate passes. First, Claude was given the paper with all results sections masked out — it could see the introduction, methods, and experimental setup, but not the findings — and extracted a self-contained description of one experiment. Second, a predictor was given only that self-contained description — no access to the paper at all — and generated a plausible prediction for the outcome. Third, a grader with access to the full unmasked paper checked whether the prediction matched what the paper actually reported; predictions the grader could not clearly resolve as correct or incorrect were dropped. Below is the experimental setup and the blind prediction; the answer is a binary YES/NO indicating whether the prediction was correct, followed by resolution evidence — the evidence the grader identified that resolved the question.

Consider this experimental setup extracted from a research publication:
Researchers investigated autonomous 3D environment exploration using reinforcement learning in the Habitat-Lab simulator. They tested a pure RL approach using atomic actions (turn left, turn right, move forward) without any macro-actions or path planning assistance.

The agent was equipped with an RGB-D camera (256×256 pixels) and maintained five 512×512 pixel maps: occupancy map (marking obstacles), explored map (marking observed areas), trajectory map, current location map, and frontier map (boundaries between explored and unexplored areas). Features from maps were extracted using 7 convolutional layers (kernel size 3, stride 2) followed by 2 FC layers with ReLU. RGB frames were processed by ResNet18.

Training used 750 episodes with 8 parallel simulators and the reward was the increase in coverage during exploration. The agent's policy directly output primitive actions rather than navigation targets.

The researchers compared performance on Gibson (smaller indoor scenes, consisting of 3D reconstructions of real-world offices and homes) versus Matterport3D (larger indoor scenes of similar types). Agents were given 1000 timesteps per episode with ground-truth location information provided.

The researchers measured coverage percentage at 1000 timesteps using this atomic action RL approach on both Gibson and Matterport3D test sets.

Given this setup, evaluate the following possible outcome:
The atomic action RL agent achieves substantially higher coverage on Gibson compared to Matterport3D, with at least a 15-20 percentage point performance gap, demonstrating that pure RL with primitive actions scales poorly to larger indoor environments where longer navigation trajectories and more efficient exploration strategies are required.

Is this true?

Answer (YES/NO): YES